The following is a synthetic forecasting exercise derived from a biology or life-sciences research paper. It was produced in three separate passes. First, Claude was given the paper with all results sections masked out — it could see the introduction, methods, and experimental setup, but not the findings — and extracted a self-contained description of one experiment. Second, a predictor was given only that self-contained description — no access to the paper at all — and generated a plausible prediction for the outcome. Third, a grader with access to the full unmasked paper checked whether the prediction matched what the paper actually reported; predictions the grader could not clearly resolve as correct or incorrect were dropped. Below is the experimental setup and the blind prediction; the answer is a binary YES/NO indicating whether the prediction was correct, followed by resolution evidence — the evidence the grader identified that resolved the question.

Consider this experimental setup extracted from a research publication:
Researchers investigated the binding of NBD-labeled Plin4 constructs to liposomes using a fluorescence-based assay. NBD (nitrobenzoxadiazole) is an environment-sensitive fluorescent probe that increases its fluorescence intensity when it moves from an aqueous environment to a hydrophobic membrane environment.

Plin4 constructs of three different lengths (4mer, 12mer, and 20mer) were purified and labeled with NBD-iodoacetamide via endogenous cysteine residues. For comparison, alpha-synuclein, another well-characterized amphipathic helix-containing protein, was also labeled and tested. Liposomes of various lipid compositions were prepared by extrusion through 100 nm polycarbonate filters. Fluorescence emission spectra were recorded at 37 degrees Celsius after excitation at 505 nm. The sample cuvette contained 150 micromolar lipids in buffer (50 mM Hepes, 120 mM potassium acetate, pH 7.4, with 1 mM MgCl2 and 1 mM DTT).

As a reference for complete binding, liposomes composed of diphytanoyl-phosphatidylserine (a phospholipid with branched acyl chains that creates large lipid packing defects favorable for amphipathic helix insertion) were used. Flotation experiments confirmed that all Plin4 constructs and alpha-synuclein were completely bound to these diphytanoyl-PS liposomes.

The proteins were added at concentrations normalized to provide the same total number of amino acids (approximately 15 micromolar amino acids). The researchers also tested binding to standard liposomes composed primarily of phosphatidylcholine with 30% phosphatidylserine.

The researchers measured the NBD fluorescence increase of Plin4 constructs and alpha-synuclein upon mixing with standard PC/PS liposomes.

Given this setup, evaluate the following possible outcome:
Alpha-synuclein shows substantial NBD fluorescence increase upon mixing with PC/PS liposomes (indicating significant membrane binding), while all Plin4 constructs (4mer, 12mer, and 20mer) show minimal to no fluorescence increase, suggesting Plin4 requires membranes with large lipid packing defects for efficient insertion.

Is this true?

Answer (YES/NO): YES